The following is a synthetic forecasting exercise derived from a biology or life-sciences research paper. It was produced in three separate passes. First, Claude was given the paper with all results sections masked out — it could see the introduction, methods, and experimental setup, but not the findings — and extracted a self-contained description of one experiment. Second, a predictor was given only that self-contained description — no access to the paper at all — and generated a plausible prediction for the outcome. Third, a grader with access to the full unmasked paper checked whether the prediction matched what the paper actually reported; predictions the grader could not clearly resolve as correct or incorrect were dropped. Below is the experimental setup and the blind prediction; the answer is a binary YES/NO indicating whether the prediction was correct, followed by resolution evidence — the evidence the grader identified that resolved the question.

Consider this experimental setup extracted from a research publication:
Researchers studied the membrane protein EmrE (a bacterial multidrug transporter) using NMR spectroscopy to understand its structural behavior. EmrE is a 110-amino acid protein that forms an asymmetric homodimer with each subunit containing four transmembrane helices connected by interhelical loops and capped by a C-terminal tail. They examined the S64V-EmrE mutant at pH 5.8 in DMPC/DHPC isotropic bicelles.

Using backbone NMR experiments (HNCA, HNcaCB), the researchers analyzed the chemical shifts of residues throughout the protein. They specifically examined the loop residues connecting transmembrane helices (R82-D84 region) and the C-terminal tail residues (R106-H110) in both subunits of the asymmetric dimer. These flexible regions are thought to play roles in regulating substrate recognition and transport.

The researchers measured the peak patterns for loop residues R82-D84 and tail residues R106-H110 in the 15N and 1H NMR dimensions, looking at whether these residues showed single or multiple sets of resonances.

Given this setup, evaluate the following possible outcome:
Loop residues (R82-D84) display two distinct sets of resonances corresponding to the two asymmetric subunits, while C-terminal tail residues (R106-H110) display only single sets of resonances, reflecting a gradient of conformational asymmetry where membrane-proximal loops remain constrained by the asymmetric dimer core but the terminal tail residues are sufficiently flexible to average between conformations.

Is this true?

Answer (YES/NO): NO